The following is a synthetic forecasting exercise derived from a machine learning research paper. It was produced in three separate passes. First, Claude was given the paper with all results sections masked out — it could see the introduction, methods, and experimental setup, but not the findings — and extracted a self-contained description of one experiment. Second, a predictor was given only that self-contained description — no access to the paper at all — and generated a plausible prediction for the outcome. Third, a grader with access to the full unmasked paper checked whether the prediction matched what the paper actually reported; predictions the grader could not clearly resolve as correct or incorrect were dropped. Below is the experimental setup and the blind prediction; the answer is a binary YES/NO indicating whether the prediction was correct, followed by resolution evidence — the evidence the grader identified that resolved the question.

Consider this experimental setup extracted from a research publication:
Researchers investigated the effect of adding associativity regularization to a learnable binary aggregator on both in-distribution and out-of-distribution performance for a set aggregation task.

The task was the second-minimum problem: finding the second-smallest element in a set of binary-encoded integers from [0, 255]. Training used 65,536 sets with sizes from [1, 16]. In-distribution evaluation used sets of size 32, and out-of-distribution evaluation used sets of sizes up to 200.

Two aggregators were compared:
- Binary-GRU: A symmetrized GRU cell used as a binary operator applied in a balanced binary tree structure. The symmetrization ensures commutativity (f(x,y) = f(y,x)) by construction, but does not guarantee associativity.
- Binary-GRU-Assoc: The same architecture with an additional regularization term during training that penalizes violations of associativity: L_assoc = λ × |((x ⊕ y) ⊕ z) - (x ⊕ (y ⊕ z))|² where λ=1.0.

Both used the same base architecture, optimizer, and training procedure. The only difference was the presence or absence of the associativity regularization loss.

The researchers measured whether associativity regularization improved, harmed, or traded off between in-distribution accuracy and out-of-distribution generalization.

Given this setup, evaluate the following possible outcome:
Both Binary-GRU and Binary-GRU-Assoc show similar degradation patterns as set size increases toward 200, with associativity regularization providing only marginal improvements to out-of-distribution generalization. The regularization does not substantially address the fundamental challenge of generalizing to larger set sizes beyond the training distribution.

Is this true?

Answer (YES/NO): NO